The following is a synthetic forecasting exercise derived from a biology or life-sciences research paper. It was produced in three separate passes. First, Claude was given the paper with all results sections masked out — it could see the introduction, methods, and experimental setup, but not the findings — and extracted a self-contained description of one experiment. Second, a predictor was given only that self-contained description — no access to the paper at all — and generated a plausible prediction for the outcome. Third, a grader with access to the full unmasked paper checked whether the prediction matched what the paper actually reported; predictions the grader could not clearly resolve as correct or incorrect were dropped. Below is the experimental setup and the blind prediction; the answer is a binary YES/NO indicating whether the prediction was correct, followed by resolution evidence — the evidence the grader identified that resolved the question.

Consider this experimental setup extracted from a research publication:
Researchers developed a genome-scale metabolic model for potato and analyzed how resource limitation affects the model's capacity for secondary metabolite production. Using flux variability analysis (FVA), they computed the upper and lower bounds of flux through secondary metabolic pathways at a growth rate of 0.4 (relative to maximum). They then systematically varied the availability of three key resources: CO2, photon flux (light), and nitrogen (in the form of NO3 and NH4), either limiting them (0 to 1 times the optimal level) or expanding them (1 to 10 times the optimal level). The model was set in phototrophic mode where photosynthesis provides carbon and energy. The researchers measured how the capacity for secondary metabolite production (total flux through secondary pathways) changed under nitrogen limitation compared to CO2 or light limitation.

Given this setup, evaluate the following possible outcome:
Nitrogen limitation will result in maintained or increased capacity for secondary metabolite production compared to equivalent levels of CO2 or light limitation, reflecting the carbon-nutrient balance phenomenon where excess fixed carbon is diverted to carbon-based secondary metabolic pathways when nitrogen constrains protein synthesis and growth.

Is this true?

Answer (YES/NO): YES